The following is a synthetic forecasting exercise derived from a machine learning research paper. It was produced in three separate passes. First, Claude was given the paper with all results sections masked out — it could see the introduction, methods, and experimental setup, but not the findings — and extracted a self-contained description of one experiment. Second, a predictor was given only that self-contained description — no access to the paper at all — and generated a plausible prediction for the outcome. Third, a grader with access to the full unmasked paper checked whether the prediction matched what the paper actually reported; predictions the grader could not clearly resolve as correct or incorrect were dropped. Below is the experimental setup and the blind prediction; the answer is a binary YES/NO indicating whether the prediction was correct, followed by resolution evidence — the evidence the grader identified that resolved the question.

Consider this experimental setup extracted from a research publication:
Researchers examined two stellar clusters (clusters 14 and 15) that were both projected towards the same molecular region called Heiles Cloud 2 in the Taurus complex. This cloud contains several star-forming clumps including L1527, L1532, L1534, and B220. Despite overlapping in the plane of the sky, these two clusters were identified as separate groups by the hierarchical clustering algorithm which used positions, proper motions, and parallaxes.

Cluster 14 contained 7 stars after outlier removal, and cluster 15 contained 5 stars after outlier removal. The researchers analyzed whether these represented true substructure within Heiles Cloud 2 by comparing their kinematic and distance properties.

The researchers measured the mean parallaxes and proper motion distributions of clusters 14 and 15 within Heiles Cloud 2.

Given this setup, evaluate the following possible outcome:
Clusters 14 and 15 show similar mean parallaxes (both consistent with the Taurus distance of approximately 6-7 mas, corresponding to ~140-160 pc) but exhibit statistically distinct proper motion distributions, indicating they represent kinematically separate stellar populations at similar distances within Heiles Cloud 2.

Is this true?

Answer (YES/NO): YES